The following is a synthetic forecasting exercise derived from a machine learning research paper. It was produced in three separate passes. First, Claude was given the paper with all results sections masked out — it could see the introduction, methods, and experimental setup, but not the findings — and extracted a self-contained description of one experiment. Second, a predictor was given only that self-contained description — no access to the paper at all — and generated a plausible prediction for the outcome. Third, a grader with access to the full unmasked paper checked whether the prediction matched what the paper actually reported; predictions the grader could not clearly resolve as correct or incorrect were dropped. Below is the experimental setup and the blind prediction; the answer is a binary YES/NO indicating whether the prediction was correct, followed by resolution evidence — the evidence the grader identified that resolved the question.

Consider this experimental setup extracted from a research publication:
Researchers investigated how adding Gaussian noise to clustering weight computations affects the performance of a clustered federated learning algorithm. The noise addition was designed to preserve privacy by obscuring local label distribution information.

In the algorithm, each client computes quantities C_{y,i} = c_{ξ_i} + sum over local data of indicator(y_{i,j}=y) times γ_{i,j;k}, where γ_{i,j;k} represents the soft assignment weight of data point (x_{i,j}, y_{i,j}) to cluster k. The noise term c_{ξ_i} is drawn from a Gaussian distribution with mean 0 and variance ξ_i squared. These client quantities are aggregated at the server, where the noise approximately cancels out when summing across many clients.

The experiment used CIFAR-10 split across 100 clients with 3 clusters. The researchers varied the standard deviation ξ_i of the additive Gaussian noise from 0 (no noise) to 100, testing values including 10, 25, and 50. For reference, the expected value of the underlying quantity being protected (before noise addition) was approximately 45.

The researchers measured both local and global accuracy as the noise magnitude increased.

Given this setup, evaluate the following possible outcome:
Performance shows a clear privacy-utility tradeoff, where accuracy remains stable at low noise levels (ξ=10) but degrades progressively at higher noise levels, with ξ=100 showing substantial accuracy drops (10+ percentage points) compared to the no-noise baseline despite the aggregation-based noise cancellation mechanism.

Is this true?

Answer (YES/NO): YES